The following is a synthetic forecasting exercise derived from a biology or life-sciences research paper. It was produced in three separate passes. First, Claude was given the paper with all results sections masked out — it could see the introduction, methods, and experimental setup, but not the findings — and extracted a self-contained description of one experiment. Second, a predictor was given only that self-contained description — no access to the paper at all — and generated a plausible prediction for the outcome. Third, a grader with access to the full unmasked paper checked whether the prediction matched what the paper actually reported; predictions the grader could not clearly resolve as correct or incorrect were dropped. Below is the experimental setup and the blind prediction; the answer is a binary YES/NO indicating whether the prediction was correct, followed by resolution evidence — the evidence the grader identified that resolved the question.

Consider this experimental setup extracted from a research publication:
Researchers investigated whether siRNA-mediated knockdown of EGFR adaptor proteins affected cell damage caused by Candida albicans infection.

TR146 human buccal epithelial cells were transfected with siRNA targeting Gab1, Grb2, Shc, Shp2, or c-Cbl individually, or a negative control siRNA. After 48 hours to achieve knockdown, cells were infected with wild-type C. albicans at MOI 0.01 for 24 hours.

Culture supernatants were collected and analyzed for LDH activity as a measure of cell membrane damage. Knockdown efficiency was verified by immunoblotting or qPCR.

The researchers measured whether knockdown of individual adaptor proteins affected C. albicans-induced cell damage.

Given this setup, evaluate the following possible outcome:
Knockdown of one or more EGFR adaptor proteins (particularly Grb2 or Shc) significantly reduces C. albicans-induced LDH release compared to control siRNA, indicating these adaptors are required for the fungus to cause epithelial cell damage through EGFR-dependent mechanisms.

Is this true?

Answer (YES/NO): NO